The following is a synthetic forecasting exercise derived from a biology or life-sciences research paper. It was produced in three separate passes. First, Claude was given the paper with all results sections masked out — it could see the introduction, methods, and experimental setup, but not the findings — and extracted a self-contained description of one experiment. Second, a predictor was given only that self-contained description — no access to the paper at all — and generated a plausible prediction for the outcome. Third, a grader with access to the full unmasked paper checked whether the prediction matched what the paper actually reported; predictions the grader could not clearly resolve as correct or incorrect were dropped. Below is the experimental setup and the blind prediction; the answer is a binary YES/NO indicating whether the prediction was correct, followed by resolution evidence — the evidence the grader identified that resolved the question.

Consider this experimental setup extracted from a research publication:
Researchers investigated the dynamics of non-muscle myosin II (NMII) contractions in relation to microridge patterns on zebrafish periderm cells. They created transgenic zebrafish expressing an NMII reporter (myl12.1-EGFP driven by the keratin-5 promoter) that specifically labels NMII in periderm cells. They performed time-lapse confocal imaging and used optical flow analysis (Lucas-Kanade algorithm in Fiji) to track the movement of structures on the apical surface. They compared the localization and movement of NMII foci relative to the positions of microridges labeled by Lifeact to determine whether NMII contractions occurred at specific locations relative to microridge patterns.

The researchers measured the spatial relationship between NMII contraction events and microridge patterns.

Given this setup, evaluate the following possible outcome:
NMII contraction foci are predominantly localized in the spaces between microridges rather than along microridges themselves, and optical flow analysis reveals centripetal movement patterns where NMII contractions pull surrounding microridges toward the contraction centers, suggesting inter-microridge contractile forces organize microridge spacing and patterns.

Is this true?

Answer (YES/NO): NO